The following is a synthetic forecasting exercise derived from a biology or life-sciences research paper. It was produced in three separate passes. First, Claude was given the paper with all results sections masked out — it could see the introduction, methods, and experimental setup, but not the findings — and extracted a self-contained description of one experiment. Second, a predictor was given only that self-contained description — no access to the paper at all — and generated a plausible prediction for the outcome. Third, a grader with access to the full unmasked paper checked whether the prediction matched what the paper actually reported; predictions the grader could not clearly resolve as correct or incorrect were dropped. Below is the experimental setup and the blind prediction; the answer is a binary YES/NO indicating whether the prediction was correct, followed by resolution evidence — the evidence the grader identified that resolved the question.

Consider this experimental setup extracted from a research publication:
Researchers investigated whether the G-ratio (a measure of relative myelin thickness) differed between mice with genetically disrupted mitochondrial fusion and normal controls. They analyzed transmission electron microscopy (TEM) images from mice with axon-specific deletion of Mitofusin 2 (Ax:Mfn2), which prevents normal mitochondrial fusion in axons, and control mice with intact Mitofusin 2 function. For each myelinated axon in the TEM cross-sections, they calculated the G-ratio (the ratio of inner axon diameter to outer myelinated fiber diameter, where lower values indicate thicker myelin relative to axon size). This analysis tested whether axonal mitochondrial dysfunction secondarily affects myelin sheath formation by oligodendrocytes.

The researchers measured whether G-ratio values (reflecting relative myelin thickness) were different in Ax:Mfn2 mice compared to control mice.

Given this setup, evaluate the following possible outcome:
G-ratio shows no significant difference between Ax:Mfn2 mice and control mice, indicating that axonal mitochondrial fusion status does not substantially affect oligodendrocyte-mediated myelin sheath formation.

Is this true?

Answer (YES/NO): YES